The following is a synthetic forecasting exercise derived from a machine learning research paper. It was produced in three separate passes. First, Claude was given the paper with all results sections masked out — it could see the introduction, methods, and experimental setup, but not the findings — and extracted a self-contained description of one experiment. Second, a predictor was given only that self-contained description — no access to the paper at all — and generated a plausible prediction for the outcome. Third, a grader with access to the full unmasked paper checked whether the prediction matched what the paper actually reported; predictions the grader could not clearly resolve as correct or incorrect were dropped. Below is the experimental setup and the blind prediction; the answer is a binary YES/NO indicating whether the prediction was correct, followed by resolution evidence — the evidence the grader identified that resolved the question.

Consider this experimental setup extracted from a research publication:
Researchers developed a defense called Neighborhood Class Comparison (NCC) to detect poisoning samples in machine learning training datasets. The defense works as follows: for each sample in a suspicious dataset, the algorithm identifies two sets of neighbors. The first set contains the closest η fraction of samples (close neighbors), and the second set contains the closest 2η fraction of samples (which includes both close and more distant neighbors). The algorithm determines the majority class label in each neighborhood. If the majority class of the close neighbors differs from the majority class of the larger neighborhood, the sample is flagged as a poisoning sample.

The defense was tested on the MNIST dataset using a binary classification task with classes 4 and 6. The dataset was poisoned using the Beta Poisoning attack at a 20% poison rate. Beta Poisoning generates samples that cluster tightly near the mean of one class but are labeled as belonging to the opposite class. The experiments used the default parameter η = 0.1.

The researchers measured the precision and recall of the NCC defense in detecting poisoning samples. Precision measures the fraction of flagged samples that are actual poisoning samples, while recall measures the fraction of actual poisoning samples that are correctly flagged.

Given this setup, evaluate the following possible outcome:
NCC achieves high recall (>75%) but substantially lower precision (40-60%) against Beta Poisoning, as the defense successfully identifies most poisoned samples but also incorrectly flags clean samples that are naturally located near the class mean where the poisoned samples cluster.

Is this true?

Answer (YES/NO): YES